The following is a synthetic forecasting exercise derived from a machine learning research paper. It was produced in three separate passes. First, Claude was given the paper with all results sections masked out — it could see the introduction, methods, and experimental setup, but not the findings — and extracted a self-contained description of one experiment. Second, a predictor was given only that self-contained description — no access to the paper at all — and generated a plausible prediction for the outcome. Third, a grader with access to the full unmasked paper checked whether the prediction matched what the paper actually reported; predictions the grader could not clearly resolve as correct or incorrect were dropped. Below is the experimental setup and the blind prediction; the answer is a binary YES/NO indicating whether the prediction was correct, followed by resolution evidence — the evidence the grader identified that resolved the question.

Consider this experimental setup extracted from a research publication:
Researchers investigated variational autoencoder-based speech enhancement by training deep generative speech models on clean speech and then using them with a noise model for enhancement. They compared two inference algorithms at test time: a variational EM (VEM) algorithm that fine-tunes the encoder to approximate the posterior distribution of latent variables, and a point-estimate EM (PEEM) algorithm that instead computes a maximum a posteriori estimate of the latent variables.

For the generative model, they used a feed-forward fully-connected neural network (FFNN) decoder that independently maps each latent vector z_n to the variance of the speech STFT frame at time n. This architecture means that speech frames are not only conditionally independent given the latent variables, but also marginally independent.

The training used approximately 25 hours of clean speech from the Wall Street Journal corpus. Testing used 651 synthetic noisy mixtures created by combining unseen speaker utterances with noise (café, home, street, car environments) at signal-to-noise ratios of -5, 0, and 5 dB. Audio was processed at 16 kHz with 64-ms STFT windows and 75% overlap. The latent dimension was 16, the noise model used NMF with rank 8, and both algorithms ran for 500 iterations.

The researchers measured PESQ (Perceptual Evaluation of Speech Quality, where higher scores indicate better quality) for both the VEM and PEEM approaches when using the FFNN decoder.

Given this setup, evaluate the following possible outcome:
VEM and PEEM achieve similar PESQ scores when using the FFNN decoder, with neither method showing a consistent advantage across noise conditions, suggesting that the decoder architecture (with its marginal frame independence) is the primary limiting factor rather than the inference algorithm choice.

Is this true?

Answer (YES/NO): NO